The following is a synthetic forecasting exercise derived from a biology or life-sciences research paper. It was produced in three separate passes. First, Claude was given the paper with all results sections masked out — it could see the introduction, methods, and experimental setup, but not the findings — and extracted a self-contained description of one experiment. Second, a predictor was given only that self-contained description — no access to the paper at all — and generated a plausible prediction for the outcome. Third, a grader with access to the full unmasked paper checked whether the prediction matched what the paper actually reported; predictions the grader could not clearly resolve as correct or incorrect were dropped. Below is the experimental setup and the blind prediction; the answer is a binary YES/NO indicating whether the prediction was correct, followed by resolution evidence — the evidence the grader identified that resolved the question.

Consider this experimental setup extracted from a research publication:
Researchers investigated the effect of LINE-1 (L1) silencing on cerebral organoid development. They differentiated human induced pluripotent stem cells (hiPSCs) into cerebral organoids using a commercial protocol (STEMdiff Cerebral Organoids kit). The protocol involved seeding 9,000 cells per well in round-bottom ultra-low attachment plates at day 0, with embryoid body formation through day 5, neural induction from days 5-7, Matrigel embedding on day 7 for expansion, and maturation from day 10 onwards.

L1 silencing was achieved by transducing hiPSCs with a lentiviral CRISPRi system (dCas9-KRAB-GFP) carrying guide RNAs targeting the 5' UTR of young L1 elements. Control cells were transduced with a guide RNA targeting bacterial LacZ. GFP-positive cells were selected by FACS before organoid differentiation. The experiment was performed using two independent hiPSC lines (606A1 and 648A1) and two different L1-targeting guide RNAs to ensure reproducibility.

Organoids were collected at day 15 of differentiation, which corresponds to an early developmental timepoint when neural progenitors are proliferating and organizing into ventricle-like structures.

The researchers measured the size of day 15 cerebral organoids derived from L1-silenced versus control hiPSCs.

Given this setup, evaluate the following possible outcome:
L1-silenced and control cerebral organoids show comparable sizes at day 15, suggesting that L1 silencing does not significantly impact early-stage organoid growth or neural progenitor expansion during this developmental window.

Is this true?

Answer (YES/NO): NO